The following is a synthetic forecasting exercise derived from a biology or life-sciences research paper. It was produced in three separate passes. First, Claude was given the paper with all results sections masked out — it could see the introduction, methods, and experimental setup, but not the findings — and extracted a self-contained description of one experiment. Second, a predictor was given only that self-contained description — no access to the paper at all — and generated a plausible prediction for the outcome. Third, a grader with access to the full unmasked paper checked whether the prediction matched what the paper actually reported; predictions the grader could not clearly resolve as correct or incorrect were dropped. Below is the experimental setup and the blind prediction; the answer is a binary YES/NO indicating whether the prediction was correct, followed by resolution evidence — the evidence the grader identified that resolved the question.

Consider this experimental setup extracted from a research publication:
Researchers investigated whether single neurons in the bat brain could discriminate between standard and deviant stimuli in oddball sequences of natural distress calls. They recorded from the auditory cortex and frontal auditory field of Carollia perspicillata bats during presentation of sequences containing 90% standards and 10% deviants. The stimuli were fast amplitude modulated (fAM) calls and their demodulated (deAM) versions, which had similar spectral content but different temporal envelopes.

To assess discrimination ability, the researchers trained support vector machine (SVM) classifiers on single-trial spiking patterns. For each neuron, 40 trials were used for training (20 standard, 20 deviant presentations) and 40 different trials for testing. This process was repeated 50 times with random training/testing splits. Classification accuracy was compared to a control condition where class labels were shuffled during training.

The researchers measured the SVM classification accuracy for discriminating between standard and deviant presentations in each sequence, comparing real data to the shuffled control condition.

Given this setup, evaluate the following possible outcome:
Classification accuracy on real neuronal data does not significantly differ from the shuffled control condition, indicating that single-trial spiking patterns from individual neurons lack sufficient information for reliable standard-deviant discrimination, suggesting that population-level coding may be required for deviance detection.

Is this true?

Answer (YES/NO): NO